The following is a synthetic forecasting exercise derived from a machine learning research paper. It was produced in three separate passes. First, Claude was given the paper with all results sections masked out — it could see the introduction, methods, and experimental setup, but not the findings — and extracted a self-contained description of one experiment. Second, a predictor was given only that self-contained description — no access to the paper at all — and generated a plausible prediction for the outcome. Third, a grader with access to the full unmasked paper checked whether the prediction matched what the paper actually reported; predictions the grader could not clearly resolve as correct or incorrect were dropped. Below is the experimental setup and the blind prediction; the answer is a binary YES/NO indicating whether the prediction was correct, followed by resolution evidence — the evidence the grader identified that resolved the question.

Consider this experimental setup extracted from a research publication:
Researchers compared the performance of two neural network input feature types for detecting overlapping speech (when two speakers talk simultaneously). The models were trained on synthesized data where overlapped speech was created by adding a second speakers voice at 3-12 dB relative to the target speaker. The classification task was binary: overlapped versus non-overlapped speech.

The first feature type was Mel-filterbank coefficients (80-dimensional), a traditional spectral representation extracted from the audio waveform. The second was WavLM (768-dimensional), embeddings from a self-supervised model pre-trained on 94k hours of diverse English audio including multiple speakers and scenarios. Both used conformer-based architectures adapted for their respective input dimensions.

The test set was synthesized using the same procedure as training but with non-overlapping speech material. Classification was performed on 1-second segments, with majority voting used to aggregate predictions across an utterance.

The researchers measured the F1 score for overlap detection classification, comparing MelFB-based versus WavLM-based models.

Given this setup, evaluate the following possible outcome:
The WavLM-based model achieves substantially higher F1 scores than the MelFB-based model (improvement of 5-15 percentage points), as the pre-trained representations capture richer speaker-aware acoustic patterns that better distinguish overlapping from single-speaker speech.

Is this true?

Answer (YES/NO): NO